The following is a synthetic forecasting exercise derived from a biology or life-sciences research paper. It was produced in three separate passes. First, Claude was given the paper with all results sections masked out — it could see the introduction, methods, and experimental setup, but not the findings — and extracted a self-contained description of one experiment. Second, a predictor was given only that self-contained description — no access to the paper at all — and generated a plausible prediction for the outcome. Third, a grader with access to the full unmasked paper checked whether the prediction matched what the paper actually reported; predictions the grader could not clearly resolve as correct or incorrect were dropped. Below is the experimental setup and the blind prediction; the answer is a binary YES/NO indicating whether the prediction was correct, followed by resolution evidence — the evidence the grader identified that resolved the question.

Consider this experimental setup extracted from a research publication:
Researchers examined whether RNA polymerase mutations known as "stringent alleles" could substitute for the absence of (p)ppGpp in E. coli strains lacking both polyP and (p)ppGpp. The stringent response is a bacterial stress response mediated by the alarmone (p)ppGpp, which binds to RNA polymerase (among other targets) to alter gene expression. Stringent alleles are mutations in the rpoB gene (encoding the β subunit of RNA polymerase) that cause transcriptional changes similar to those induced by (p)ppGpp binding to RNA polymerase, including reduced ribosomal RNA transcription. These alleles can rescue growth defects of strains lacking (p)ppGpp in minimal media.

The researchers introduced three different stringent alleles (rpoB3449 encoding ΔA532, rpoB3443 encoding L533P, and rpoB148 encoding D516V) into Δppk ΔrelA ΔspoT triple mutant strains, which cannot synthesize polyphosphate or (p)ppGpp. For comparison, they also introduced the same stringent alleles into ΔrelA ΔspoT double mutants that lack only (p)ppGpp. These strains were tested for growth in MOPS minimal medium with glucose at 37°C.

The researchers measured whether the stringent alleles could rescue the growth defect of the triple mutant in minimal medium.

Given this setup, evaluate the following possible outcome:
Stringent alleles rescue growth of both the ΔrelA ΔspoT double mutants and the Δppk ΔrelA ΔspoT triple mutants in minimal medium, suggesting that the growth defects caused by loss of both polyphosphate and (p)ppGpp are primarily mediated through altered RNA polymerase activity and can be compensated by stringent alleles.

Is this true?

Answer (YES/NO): NO